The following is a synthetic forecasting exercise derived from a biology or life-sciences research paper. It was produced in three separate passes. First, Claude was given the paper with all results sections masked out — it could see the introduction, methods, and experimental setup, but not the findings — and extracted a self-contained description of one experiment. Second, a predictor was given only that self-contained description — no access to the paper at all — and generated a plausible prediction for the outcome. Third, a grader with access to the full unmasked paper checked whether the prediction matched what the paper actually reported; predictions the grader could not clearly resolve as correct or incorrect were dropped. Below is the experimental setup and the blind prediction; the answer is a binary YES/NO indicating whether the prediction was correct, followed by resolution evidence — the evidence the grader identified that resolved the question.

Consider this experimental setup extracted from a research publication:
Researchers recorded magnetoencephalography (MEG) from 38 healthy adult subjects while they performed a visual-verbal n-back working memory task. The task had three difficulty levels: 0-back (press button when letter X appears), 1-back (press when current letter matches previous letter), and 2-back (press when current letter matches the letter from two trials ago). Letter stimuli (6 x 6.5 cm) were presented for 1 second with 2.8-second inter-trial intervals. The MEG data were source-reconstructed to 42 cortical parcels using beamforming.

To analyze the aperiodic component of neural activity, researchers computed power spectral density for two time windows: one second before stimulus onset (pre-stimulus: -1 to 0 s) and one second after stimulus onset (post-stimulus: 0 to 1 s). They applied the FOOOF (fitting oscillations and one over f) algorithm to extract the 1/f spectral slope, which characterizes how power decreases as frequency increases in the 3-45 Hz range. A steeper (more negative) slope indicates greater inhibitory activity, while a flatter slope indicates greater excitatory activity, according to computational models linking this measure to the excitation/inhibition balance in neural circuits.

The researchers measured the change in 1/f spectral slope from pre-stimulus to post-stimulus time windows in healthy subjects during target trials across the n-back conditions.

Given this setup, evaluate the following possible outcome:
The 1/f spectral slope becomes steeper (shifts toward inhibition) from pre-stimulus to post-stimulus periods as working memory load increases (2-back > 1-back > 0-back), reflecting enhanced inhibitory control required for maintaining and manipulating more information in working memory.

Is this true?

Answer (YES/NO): NO